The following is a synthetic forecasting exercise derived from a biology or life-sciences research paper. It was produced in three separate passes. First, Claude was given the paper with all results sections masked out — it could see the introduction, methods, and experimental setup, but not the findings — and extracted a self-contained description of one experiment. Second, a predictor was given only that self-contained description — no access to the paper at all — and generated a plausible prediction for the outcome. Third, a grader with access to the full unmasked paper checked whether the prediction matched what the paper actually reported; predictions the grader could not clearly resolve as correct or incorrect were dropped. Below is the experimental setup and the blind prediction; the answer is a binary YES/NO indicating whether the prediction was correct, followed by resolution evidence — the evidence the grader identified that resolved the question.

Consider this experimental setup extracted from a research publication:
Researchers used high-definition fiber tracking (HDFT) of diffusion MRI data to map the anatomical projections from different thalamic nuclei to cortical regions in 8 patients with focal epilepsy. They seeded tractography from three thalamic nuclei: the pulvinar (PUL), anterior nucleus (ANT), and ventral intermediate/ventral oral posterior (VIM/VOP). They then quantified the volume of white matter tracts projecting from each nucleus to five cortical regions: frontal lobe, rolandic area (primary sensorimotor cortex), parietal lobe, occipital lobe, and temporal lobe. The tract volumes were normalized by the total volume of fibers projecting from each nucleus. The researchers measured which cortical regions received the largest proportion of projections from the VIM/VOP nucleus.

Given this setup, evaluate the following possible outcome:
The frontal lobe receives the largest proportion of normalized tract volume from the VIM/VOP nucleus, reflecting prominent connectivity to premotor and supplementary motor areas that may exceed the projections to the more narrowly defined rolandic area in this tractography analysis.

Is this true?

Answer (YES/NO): NO